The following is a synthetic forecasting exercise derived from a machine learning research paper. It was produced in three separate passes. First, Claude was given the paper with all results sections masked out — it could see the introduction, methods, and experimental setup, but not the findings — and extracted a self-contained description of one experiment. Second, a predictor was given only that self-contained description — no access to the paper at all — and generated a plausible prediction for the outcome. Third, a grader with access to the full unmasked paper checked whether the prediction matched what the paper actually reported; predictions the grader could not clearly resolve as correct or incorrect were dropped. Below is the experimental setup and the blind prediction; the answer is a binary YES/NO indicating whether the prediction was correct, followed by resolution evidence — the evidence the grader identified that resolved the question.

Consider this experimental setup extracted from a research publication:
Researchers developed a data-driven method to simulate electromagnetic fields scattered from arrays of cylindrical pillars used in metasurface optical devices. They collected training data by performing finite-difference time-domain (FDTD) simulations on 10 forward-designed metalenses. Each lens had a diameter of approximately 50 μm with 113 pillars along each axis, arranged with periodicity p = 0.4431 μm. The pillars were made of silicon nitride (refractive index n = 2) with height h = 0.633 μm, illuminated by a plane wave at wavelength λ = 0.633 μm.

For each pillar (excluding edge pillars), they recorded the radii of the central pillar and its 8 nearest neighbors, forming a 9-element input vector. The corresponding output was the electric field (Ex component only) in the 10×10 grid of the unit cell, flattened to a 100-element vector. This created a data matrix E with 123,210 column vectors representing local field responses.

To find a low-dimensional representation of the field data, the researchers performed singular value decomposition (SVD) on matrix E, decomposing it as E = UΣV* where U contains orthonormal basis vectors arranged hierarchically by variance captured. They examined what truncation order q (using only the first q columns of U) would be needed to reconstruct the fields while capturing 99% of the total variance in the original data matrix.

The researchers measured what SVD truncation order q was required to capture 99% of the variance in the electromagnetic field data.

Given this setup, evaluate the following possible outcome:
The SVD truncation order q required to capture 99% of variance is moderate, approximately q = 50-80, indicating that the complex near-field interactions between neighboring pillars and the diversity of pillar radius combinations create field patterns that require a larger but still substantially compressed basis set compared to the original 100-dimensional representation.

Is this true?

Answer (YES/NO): NO